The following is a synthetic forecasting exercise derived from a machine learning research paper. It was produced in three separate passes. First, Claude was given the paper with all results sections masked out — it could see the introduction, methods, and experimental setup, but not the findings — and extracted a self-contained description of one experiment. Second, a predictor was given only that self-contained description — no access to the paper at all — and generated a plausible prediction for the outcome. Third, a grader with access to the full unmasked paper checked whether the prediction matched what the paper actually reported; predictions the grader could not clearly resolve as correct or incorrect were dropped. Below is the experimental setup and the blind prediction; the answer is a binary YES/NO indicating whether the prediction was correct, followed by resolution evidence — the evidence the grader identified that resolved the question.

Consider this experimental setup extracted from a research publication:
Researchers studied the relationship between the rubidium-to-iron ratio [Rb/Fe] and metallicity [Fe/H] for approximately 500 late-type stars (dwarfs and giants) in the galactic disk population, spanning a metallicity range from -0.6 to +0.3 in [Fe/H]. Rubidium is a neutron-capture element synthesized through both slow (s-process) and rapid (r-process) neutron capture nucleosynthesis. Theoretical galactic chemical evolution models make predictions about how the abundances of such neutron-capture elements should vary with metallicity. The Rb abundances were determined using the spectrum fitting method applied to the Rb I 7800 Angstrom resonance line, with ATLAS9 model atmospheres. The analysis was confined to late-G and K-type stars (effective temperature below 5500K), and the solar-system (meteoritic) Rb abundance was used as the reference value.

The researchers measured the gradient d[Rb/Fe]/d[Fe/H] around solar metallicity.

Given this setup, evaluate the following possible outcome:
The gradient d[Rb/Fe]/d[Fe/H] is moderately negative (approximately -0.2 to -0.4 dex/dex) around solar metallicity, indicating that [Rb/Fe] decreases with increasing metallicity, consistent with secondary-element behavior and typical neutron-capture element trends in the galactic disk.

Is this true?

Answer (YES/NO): YES